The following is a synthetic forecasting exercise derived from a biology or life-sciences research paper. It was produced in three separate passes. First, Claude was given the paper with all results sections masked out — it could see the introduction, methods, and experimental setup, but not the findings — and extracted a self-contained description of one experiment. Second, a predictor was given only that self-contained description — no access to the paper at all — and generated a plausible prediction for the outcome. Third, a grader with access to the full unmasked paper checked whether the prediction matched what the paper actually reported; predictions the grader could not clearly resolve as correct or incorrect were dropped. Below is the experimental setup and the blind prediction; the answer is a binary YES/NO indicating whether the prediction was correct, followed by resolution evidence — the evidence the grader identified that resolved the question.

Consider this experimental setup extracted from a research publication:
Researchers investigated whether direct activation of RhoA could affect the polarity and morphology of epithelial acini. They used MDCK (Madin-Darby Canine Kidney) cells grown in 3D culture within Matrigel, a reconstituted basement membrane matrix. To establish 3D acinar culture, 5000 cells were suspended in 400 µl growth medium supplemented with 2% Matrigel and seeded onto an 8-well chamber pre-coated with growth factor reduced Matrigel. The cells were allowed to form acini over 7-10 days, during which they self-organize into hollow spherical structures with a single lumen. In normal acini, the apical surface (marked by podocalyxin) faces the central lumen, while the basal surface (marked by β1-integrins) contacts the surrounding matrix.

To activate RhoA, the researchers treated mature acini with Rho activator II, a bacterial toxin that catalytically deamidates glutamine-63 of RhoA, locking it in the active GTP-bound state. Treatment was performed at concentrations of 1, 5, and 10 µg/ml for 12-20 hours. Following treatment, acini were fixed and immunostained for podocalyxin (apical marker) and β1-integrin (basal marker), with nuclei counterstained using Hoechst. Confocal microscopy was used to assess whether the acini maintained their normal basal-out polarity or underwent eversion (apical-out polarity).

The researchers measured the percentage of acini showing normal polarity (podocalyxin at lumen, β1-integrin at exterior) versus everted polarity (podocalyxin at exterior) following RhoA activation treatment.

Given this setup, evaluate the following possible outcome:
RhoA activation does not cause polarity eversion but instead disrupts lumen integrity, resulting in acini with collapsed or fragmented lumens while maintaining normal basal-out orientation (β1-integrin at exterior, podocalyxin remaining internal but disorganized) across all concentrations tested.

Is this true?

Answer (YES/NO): NO